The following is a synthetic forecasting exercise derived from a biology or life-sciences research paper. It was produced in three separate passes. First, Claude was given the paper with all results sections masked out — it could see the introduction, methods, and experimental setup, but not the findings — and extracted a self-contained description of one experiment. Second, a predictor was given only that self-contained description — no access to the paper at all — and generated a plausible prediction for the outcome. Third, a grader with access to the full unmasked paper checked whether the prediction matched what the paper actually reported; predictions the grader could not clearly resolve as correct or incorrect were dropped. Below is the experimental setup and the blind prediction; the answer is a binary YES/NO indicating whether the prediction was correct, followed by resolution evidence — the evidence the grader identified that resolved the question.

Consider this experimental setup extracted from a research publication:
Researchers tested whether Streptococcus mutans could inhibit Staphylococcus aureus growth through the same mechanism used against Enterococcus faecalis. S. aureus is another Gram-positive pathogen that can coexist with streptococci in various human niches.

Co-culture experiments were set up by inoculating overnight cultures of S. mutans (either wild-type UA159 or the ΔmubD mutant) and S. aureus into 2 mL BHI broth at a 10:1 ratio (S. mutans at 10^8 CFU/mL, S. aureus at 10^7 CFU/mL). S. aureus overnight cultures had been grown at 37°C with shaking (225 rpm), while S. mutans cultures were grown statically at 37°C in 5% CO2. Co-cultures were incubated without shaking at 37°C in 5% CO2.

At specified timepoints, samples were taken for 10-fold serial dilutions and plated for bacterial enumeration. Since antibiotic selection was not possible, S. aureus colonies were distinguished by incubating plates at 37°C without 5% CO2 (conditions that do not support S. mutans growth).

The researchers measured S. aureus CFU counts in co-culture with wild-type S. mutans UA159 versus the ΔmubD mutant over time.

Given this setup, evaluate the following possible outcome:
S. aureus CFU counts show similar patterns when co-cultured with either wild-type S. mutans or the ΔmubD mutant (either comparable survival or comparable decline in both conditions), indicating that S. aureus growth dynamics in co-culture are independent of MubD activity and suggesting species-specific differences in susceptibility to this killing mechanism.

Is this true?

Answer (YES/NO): NO